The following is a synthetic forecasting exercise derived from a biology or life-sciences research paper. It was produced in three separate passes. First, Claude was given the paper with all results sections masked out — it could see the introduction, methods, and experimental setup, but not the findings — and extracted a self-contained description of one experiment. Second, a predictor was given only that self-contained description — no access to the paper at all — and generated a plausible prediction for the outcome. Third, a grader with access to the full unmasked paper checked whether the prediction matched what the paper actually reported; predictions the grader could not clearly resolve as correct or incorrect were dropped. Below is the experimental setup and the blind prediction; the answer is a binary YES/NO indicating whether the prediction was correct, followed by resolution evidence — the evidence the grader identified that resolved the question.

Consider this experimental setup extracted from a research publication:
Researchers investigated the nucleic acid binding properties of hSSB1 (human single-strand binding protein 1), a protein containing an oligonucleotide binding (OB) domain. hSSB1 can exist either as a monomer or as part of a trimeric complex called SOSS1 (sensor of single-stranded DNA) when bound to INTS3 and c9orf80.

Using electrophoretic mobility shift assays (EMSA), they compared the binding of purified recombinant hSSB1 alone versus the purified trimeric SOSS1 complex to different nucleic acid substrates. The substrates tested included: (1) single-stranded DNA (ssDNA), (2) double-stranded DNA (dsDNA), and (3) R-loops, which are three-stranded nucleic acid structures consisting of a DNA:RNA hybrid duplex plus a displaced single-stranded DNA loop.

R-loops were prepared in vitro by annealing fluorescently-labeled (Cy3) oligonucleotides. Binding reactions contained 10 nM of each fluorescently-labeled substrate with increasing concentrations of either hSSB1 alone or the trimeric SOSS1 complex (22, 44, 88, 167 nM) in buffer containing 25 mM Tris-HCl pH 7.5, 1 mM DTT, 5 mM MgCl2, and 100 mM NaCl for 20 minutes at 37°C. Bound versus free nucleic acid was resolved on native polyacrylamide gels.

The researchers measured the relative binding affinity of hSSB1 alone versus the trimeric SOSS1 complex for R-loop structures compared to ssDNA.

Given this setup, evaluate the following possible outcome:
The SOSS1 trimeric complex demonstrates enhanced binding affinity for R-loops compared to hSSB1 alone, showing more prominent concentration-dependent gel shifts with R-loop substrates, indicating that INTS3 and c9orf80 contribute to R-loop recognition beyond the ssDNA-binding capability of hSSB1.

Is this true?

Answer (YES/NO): NO